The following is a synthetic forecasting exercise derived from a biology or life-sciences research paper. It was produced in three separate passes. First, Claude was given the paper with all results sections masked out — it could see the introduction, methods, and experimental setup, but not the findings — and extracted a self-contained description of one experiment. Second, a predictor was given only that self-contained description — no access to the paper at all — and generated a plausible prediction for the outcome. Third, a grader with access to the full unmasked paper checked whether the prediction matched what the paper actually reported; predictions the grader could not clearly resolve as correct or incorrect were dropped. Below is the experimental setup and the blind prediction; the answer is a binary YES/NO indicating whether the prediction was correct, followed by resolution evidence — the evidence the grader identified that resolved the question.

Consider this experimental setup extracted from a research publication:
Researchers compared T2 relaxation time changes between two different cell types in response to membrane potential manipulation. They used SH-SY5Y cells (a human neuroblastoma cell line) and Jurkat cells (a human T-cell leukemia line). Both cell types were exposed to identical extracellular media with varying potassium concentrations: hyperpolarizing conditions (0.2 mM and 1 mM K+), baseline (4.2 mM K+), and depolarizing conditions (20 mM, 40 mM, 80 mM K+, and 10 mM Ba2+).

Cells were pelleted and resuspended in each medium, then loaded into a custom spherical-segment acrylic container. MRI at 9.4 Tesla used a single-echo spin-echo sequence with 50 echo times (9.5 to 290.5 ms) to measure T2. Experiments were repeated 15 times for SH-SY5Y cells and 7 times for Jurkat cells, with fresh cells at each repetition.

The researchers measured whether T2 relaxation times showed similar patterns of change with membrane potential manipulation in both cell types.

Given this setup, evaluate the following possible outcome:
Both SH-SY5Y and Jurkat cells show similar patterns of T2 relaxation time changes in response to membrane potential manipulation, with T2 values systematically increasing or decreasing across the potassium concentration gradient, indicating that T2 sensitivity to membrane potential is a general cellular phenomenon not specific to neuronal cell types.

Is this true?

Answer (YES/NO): YES